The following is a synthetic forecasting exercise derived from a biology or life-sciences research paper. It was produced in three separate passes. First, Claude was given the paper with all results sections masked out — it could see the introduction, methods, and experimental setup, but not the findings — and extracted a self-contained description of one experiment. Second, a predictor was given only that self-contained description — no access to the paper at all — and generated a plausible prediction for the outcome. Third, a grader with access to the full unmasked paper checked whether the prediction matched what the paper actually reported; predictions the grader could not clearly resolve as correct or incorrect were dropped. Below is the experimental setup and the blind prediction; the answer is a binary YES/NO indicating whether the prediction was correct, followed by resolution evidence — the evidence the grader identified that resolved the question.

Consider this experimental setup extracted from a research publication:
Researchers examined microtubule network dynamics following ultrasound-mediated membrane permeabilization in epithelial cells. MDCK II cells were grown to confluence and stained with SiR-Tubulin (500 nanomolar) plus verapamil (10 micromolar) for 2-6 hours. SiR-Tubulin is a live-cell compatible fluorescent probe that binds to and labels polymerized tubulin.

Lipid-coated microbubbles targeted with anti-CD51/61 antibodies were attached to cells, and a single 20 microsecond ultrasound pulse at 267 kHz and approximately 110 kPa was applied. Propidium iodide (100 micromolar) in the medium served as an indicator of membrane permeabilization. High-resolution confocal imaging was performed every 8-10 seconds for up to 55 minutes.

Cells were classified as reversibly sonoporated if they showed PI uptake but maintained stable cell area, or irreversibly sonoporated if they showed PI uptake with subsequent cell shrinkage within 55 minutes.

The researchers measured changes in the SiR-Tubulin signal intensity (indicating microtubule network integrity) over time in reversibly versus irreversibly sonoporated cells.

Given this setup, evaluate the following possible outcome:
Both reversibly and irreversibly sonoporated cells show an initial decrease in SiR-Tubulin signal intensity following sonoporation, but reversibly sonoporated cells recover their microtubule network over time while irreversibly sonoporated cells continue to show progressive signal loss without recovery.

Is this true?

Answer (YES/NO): YES